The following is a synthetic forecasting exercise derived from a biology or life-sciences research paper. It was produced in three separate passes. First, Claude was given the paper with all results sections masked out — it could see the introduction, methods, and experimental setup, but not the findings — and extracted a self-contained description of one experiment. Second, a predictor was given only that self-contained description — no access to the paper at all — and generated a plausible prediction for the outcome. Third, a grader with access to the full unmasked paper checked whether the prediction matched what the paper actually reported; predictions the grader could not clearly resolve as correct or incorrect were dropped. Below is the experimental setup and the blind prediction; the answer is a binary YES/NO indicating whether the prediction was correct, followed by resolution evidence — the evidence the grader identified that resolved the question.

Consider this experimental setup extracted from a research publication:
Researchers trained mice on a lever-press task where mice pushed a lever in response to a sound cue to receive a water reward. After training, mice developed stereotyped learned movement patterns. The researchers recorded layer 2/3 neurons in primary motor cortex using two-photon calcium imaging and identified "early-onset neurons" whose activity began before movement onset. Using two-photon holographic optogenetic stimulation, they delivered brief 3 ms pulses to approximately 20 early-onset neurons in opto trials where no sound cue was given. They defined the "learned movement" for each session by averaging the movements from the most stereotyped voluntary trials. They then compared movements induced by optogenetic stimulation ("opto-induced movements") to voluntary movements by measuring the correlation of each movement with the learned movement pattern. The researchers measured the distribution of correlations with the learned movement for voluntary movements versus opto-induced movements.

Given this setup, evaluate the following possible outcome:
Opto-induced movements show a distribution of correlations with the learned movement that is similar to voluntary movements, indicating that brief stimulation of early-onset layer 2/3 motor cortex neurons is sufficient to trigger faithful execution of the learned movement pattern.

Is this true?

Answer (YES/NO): NO